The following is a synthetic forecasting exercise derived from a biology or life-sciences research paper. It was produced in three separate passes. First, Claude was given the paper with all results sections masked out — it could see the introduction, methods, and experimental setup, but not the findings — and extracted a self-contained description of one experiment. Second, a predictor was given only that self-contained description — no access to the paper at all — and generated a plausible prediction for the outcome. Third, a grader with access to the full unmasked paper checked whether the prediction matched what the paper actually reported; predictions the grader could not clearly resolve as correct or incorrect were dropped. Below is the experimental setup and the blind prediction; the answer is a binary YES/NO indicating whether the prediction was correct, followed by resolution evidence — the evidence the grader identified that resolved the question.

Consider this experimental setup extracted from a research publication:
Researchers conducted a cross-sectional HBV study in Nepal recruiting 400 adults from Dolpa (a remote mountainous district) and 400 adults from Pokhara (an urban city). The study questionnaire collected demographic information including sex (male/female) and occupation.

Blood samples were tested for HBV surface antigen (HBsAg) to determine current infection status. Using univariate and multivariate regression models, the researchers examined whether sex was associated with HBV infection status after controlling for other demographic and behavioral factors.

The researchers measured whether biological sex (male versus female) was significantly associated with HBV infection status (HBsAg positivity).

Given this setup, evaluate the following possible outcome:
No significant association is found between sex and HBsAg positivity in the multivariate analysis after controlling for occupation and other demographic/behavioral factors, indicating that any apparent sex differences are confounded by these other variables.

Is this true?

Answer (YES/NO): NO